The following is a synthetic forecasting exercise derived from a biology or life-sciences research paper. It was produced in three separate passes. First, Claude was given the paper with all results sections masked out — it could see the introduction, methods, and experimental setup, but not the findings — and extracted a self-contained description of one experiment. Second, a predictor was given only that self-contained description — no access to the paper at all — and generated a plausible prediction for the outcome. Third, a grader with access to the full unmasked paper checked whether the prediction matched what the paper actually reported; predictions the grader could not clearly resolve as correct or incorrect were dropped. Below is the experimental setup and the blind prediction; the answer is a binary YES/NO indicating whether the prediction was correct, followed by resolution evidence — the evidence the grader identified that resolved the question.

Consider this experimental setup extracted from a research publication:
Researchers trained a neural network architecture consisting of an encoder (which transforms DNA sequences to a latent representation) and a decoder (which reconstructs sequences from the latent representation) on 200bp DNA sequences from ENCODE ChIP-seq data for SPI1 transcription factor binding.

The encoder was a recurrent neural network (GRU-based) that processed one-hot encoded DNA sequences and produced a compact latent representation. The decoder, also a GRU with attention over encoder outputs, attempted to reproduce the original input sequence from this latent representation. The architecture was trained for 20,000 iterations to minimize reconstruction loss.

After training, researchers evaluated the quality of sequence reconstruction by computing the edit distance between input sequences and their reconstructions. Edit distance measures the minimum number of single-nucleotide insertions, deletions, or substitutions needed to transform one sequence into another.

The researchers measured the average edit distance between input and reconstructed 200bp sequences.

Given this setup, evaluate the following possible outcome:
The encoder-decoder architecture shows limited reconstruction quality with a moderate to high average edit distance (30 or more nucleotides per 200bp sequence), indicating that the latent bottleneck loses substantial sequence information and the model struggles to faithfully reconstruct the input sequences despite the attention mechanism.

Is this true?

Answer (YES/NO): NO